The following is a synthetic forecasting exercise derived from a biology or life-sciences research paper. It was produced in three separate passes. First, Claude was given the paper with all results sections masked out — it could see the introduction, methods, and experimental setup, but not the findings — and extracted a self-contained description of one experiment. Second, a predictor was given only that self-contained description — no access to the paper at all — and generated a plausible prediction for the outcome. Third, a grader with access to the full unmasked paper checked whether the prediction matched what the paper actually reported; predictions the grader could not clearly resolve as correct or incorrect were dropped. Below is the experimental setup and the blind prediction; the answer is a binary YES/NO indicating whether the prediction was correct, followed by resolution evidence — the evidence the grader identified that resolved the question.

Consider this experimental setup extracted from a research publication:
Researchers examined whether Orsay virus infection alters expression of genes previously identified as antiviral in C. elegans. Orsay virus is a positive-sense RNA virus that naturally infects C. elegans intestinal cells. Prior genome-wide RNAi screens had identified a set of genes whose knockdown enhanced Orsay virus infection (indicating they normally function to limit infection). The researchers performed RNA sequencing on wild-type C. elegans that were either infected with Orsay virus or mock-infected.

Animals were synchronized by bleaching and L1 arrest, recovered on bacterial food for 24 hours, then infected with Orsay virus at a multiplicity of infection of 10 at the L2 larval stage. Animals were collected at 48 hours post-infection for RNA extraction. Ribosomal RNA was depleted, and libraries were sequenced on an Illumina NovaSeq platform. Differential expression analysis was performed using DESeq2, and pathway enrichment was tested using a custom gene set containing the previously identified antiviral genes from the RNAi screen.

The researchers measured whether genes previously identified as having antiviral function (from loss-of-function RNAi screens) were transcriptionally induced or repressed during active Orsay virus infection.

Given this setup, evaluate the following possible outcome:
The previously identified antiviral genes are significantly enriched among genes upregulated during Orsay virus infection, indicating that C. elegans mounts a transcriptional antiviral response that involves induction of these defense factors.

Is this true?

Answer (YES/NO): NO